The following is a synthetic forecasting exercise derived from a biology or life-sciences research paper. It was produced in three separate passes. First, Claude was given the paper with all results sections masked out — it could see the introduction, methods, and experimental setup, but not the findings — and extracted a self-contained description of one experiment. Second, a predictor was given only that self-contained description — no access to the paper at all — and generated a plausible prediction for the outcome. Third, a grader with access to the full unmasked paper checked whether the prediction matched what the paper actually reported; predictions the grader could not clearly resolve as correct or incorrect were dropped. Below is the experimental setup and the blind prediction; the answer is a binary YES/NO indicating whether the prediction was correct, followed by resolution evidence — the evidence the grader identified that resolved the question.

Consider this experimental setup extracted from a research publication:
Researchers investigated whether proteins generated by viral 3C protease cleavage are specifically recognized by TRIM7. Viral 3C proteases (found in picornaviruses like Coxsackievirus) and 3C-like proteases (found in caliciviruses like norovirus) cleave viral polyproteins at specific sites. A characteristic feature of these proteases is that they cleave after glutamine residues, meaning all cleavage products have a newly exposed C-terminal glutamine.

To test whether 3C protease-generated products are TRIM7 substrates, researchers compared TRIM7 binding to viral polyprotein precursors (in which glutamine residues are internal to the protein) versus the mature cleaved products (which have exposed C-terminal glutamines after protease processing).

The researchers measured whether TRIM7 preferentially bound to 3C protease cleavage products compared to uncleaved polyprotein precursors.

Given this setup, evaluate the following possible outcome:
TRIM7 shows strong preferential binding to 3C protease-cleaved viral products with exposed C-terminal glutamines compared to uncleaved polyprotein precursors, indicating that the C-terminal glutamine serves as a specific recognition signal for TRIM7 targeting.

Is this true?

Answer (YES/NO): YES